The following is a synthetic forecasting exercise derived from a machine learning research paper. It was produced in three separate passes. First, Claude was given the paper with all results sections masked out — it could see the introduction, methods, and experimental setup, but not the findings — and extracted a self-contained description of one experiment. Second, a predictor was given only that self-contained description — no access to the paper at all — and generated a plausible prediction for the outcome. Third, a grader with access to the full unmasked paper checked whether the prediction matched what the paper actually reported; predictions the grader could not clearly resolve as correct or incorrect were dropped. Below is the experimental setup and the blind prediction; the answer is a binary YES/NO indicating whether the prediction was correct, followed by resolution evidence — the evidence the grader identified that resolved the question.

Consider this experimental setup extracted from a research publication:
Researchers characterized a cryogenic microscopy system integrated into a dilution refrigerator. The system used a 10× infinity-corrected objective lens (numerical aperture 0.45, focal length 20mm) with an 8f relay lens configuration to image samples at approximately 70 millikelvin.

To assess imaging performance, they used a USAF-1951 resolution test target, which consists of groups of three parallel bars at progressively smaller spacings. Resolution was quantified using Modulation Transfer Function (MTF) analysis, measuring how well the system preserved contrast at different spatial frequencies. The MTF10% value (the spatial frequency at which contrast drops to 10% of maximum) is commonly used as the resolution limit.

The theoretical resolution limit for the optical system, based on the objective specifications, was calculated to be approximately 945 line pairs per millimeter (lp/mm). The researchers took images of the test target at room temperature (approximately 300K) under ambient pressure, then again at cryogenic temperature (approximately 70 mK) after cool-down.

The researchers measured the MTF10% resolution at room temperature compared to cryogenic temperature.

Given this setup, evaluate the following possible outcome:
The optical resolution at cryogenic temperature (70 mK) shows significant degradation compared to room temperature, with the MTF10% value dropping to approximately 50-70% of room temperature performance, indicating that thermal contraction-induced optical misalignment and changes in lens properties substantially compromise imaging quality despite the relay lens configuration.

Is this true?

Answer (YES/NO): YES